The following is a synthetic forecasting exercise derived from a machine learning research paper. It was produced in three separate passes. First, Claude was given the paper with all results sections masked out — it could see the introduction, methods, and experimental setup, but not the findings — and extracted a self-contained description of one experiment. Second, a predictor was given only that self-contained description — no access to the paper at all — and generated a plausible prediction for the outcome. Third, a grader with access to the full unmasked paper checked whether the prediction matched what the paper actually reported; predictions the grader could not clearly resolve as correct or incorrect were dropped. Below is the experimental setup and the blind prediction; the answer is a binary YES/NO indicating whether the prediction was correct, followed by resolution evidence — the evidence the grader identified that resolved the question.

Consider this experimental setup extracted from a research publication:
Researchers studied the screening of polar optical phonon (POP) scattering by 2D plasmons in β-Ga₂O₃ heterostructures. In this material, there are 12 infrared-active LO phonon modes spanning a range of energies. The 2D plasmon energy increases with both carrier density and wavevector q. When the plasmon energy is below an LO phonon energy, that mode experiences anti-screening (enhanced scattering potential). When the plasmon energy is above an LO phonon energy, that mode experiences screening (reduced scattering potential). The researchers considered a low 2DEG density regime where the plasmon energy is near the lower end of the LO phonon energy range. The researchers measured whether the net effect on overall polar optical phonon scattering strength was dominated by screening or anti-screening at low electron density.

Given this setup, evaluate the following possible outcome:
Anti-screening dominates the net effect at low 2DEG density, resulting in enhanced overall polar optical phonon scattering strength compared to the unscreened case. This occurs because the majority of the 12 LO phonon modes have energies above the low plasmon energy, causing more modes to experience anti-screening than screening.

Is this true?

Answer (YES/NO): YES